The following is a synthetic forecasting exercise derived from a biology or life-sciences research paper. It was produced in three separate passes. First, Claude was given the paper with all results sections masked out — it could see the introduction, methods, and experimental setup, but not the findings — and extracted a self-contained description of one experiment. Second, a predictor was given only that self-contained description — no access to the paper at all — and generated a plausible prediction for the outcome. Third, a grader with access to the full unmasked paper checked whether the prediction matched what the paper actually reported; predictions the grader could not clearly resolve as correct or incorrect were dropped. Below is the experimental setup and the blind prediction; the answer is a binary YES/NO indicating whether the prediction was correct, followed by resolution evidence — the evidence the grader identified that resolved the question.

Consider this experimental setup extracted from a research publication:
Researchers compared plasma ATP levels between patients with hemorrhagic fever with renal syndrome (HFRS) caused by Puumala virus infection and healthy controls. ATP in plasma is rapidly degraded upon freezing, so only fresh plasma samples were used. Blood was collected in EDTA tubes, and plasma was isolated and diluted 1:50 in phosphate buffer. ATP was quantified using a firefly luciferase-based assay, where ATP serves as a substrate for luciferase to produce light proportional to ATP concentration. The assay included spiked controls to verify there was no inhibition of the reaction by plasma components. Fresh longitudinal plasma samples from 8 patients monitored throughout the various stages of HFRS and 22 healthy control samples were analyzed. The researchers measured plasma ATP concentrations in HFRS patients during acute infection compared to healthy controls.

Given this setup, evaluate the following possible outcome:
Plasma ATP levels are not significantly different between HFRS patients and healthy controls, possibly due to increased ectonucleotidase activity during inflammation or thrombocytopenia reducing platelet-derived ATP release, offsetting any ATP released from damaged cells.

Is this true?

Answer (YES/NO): NO